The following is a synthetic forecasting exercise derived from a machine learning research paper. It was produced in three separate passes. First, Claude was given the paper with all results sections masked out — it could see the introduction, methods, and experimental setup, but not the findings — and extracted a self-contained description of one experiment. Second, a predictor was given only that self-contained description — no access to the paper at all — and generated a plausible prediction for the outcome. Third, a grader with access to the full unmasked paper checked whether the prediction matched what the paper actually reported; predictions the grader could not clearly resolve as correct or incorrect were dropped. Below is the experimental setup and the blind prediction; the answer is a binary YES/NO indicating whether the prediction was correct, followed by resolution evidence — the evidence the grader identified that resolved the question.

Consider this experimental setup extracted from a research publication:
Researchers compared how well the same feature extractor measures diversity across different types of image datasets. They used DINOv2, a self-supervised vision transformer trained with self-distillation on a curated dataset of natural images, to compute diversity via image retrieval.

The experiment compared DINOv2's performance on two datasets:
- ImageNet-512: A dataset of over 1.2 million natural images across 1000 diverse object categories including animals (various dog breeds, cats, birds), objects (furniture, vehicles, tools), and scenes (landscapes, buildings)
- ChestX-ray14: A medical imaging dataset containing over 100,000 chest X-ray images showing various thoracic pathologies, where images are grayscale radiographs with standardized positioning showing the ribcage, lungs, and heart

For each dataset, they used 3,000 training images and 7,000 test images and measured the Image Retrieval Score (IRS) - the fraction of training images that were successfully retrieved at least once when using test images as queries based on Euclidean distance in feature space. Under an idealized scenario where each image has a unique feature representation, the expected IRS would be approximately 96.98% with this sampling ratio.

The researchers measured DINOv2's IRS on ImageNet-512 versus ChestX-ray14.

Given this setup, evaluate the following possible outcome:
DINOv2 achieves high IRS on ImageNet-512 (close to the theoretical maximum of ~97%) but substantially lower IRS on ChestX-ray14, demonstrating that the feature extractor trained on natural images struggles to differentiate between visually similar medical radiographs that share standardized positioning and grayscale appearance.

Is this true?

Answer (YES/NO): NO